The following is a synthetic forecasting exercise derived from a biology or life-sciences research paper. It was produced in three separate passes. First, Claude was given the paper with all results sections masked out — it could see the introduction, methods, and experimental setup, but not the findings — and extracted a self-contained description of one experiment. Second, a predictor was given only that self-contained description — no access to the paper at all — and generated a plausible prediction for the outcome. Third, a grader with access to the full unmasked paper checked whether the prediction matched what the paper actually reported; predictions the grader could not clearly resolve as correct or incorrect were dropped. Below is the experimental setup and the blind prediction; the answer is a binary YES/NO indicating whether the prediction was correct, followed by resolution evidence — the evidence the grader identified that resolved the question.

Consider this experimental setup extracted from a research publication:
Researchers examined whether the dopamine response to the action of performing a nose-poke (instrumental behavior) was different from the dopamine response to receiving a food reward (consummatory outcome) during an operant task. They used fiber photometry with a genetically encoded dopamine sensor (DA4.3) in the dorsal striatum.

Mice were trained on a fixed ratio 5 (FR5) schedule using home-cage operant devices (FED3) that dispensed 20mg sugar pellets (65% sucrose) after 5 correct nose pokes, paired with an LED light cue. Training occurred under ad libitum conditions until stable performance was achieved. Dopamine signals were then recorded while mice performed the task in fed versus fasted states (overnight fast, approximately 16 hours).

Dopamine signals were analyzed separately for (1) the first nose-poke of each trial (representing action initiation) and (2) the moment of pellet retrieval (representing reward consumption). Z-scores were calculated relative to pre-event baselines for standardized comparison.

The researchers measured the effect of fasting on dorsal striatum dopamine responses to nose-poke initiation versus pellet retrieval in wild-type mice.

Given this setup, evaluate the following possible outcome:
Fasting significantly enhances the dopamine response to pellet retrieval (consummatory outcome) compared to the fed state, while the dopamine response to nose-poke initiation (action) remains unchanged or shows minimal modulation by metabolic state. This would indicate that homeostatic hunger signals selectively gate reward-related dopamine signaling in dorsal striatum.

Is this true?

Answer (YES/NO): NO